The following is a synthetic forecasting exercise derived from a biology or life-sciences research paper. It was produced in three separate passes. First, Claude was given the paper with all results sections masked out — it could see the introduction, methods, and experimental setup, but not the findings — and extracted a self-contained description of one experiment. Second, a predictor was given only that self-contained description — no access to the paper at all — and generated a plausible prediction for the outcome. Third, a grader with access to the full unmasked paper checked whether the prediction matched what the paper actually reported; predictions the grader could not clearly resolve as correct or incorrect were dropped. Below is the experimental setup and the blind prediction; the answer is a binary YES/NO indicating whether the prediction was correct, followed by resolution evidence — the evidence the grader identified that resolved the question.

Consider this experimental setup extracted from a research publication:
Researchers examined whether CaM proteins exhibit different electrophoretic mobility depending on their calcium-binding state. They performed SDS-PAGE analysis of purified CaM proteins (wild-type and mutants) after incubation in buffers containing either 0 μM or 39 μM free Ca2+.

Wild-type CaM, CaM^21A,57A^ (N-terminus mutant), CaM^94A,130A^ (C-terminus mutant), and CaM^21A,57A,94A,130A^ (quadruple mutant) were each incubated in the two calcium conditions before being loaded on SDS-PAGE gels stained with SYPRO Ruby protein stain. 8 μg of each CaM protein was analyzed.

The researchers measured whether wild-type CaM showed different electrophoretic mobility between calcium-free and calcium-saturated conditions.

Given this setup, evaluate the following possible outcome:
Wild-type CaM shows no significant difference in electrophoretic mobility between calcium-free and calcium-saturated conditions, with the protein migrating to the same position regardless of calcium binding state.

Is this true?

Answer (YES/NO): NO